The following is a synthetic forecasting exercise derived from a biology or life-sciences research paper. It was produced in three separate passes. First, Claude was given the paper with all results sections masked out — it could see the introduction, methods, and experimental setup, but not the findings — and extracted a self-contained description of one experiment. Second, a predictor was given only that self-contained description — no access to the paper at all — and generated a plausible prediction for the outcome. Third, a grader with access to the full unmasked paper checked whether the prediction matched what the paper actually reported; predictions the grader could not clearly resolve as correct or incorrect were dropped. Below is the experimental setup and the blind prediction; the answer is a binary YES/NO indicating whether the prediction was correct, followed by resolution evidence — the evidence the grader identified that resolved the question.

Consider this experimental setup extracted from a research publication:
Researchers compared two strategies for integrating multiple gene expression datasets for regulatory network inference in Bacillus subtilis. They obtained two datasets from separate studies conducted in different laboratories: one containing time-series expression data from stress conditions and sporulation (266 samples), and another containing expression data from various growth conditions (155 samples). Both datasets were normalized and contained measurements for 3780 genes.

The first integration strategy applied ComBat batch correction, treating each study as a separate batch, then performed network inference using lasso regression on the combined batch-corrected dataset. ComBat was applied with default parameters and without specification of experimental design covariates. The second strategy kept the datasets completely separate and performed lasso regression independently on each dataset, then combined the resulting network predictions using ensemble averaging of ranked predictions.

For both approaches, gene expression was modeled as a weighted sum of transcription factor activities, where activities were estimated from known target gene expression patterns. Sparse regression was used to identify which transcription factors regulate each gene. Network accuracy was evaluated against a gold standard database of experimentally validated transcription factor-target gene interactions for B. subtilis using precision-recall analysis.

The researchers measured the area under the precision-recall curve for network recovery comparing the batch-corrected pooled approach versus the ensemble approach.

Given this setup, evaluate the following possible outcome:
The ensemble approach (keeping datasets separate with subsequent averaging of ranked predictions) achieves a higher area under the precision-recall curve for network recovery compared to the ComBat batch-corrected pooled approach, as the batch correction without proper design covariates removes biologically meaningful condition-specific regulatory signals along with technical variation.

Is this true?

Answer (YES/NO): NO